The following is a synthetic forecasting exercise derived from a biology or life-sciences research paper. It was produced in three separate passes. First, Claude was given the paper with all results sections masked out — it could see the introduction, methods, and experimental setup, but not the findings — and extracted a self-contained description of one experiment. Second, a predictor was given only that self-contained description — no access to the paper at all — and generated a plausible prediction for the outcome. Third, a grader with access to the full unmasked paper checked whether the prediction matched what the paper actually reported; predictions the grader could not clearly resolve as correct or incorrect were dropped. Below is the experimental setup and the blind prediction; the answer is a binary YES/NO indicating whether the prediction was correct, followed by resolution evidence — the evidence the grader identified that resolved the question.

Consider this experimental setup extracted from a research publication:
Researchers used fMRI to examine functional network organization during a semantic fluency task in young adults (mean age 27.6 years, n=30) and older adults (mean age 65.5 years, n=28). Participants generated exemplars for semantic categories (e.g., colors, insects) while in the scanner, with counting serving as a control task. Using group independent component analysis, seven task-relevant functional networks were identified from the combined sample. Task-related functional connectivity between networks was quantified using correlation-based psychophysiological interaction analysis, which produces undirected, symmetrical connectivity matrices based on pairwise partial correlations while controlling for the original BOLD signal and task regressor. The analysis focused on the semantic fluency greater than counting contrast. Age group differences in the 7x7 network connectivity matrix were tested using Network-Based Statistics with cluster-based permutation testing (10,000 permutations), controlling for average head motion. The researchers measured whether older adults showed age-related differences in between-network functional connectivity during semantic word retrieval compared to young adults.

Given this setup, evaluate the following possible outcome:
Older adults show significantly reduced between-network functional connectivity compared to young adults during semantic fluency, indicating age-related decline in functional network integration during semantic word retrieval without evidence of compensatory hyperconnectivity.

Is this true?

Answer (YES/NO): NO